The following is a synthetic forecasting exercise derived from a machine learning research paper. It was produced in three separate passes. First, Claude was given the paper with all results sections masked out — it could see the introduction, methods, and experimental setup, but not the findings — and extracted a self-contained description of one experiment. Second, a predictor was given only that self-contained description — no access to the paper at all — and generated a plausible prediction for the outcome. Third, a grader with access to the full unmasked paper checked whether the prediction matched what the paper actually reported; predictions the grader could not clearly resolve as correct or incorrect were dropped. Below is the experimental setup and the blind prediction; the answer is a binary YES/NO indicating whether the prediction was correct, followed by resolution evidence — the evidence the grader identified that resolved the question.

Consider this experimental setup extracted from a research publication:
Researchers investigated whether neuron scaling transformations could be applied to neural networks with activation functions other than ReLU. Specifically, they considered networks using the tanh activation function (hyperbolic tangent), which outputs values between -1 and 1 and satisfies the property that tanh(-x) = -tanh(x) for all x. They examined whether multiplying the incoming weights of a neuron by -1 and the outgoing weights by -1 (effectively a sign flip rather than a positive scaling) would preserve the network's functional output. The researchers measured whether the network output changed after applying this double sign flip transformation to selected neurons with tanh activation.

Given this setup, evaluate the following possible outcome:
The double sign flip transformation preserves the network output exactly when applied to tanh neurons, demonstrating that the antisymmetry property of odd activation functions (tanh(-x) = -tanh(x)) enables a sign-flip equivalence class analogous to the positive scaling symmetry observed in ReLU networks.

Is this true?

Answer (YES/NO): YES